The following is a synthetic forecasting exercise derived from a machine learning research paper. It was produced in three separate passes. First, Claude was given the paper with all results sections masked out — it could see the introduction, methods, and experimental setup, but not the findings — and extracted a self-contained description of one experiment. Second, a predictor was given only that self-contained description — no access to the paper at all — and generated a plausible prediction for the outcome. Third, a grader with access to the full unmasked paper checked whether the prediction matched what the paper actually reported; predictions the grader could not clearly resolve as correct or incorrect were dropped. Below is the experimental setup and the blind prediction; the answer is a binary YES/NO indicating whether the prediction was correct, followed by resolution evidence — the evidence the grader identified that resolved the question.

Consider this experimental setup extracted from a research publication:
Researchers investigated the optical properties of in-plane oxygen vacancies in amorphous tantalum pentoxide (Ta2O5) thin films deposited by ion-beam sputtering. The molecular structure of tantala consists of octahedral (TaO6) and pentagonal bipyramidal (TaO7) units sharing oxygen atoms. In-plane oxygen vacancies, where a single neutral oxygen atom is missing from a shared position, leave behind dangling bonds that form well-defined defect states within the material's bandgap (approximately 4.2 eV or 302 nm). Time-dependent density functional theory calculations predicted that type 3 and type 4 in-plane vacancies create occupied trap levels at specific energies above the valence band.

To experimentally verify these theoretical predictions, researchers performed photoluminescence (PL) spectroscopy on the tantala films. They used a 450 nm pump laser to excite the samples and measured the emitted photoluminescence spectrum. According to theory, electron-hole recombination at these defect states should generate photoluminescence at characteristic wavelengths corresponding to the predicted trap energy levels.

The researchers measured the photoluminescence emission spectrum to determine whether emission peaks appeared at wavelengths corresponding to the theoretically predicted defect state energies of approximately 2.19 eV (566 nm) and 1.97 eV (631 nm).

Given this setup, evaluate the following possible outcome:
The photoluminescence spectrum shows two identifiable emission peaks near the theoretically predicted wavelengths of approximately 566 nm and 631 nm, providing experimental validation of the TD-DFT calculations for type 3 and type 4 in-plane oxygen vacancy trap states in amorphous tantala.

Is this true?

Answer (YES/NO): NO